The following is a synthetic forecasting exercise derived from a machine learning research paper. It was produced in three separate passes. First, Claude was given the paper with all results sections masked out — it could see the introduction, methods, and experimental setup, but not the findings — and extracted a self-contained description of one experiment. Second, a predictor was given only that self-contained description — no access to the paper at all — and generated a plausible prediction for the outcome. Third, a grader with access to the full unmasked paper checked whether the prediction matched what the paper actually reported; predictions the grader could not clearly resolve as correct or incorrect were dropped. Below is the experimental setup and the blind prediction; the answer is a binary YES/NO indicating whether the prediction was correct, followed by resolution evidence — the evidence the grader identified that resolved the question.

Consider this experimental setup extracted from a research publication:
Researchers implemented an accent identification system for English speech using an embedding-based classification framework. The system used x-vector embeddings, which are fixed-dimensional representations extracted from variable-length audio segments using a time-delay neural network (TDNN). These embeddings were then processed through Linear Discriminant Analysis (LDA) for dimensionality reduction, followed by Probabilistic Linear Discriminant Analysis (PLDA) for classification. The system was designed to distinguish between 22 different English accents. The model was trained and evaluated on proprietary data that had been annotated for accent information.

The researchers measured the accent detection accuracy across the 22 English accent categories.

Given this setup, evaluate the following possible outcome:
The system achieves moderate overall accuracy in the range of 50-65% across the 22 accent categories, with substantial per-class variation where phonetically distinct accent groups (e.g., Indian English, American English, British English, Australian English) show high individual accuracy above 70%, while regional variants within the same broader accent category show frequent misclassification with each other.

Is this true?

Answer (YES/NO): NO